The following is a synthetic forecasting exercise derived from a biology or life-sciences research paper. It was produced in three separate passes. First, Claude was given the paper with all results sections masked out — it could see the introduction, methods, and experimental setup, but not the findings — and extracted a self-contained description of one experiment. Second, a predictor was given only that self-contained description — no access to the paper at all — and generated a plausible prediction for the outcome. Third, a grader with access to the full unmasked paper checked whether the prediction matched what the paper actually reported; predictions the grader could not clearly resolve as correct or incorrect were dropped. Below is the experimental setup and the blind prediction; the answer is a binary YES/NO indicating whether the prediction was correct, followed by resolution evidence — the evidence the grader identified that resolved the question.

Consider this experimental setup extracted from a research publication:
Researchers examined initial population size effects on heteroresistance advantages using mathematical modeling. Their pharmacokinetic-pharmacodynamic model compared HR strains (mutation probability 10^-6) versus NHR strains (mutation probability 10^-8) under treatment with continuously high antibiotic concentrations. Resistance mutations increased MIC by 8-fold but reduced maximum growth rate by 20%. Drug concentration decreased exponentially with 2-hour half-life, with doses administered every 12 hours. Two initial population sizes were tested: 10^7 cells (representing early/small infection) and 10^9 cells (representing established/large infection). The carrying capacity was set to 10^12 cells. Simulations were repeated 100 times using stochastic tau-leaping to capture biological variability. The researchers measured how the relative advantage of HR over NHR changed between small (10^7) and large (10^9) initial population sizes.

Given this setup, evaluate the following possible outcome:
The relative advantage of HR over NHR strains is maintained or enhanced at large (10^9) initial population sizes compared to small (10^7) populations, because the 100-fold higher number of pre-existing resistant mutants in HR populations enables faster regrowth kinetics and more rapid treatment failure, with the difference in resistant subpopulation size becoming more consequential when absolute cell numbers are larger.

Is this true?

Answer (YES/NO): NO